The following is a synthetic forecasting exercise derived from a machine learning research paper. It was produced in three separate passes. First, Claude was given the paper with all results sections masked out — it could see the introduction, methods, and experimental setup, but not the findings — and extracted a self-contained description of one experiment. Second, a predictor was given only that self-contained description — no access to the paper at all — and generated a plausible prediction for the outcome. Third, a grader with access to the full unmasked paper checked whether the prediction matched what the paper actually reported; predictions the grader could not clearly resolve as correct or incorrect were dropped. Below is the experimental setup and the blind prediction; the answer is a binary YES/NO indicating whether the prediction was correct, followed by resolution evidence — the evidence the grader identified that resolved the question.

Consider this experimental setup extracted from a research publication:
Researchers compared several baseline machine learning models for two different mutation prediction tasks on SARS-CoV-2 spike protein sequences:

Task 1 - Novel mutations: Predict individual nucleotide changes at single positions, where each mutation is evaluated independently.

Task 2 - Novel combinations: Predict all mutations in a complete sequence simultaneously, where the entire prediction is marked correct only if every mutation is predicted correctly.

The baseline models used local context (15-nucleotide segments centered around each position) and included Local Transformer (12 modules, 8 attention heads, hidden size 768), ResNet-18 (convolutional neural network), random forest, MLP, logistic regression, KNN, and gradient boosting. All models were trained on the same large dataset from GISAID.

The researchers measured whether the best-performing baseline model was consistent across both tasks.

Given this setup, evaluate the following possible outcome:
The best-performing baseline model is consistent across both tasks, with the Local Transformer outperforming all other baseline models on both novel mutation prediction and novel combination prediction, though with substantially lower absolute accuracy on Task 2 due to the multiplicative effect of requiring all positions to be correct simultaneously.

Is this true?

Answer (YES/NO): NO